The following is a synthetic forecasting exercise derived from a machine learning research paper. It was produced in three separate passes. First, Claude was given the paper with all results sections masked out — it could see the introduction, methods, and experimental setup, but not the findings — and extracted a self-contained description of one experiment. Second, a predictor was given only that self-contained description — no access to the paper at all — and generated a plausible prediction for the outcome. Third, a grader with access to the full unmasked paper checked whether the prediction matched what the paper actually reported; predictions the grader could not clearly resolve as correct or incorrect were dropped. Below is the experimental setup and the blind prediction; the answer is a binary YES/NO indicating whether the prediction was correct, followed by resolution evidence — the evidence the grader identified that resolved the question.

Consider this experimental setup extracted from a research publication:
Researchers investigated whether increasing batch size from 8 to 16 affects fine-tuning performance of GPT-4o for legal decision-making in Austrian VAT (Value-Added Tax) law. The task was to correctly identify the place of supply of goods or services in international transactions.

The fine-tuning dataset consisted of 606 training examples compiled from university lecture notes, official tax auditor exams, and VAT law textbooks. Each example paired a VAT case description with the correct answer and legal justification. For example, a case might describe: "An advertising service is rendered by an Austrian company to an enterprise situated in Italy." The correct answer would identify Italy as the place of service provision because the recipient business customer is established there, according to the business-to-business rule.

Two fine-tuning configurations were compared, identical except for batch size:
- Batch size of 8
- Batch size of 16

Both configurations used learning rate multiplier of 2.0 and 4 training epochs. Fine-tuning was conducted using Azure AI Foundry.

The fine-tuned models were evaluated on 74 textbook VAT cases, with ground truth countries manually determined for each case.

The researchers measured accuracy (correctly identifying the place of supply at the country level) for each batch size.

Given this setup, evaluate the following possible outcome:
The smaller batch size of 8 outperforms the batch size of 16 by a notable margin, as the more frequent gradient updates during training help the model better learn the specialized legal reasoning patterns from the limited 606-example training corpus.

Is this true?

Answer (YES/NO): NO